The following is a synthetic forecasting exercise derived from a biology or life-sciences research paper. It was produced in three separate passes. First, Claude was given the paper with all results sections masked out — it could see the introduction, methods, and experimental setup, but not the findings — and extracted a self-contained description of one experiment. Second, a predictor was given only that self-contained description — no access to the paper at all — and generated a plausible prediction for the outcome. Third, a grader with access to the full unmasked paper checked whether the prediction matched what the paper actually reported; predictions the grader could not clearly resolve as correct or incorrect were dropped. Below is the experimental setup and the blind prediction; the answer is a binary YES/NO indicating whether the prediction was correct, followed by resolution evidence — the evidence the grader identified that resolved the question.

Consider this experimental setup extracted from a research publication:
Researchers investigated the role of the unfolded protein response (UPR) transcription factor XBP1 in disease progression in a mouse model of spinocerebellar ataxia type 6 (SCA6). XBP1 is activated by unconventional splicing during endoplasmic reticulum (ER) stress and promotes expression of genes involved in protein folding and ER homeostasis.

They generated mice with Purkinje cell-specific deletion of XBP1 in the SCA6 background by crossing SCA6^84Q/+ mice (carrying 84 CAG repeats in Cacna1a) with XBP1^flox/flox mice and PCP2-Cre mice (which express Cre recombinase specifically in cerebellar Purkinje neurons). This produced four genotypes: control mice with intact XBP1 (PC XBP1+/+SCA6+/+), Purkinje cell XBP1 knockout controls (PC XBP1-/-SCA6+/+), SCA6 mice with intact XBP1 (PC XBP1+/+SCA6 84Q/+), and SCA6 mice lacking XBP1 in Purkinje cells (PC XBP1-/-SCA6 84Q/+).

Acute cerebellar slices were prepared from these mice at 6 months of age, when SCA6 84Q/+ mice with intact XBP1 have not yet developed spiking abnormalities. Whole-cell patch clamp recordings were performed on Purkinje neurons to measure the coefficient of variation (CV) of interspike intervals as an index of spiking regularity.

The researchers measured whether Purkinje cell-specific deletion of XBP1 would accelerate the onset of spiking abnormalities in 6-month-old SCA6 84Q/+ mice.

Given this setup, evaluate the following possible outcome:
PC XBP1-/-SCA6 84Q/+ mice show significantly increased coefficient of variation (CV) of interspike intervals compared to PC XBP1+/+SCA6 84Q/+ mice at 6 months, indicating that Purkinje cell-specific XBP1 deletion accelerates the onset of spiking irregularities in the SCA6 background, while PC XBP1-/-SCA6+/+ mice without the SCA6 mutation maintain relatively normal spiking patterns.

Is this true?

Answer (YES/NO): NO